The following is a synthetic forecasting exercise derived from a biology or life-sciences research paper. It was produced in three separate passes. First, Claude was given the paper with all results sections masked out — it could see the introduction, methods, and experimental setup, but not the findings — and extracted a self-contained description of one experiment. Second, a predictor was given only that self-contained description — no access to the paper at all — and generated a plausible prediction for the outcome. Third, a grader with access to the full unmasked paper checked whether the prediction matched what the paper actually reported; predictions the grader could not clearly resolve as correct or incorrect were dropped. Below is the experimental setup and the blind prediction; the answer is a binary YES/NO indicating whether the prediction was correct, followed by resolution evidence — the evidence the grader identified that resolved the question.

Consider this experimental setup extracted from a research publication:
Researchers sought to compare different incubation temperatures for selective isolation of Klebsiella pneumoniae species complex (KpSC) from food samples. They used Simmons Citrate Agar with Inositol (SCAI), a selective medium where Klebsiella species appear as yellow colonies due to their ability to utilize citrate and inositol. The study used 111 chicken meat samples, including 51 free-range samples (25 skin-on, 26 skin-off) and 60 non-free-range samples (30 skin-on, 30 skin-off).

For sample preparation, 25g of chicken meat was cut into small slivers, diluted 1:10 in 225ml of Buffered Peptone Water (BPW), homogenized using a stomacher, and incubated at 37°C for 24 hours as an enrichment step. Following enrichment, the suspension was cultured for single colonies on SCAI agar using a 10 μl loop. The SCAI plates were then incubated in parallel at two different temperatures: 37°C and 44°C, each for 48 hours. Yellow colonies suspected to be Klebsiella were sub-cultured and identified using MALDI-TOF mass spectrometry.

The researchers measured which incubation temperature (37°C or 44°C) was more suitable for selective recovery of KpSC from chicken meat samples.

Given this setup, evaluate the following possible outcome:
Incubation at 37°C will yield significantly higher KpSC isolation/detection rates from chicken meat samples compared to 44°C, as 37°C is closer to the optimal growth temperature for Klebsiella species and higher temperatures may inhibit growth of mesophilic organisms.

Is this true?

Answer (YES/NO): NO